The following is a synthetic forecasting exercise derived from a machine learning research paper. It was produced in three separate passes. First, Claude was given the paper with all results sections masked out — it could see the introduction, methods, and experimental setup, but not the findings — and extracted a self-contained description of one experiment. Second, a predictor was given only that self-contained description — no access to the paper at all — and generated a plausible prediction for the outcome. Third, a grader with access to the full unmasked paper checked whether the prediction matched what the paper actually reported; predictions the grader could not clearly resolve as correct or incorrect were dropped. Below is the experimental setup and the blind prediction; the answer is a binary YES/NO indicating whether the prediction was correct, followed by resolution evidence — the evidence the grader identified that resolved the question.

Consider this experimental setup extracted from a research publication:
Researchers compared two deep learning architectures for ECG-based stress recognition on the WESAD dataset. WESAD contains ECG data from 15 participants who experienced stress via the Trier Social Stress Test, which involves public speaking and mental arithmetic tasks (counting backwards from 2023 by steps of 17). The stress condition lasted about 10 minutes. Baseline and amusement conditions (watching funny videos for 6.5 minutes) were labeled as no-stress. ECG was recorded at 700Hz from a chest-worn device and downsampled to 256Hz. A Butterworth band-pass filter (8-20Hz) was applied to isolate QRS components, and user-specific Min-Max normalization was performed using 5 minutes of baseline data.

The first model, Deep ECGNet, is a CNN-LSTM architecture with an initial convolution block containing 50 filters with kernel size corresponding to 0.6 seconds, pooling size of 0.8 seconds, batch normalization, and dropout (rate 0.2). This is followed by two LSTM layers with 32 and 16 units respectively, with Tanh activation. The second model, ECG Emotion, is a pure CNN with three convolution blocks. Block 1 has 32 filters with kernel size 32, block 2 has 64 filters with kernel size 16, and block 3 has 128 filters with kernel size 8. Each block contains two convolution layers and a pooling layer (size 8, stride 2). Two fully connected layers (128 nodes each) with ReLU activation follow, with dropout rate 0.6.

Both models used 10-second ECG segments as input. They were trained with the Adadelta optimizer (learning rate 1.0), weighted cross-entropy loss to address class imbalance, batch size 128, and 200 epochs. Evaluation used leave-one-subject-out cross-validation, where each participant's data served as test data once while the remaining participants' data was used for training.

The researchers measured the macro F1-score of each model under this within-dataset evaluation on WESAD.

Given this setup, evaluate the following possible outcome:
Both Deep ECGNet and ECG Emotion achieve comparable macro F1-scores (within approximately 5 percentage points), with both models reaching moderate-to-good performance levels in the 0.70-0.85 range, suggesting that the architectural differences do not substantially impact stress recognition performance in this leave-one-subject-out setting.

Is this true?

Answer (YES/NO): NO